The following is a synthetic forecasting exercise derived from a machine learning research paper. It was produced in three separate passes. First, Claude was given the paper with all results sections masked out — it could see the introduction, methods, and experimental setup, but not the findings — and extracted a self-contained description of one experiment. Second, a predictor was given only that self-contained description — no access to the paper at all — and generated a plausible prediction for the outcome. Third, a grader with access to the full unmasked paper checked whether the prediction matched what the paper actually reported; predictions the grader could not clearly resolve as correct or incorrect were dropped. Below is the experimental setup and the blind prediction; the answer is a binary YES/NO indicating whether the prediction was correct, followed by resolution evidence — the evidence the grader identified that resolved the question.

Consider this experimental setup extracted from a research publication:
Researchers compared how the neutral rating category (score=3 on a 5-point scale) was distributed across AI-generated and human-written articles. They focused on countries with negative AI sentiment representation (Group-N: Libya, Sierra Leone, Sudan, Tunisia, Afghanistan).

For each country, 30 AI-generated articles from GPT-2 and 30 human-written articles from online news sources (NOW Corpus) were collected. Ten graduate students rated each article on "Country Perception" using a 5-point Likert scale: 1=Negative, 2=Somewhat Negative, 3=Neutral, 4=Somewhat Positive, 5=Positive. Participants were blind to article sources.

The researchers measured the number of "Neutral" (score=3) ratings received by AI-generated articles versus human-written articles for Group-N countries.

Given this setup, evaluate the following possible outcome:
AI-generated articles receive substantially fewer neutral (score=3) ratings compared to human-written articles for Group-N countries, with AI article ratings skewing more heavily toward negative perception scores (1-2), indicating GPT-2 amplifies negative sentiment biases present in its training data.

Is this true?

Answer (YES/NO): YES